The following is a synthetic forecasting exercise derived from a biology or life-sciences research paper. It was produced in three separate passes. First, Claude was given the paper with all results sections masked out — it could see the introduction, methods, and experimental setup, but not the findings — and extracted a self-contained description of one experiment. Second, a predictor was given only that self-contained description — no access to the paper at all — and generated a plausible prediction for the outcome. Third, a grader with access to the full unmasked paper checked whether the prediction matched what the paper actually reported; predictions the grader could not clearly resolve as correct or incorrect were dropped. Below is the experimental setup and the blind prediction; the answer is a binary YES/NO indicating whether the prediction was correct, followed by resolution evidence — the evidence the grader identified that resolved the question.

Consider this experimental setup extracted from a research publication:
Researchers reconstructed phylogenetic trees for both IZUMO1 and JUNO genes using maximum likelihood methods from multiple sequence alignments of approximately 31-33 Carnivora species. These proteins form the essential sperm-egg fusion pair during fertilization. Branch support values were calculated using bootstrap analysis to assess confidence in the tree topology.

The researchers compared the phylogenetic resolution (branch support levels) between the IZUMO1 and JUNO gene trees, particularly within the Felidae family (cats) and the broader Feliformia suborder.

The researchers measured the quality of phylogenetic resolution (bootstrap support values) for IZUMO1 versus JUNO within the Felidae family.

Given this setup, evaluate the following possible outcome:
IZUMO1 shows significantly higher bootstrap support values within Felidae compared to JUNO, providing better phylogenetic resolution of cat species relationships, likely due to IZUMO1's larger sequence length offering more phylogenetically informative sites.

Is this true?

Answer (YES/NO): YES